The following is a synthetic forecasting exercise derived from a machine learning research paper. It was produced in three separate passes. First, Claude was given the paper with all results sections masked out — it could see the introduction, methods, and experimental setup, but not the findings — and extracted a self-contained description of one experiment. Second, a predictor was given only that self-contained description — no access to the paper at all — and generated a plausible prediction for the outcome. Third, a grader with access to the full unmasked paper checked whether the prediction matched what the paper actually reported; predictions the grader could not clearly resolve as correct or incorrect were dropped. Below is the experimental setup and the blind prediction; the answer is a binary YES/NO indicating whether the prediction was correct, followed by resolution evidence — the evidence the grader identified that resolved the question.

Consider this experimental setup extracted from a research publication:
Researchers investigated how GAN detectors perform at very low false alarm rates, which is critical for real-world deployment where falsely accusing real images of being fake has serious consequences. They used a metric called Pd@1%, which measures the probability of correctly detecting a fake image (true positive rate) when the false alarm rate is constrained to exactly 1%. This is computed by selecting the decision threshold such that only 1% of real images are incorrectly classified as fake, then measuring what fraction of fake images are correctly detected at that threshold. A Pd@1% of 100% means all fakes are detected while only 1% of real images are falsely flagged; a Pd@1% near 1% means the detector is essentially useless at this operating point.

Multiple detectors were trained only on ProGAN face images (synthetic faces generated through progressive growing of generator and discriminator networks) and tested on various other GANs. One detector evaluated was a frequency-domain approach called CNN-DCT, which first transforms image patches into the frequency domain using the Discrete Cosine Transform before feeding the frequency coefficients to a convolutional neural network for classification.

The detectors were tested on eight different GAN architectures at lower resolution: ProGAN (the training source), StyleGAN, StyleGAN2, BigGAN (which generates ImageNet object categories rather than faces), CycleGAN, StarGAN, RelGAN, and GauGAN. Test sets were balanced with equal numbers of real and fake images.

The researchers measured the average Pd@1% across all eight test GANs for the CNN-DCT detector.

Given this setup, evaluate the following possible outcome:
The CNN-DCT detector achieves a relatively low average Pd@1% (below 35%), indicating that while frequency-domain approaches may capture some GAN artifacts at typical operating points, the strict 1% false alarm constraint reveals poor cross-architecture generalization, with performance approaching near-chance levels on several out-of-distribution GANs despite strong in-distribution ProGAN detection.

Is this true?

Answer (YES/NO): NO